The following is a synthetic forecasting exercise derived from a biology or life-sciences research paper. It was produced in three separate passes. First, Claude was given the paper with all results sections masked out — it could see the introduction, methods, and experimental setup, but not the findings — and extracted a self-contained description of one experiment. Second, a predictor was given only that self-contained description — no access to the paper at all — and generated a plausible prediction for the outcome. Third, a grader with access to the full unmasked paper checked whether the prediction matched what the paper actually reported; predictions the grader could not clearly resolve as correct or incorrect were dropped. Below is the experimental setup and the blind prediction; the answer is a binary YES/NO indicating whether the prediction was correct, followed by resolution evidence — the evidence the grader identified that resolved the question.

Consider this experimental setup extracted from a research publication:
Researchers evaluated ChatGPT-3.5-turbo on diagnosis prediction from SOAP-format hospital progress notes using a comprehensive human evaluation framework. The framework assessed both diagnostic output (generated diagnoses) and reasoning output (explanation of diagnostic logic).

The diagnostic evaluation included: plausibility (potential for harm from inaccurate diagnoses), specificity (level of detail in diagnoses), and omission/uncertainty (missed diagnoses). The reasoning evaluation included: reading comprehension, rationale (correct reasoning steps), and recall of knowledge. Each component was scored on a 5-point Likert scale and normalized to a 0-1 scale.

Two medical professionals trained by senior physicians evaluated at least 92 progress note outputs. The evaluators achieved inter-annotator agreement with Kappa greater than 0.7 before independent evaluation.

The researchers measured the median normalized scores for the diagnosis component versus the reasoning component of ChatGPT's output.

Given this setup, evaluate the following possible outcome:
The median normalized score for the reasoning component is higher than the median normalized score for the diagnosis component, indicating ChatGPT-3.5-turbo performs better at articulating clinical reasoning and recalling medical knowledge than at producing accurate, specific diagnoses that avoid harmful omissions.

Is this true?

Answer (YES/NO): YES